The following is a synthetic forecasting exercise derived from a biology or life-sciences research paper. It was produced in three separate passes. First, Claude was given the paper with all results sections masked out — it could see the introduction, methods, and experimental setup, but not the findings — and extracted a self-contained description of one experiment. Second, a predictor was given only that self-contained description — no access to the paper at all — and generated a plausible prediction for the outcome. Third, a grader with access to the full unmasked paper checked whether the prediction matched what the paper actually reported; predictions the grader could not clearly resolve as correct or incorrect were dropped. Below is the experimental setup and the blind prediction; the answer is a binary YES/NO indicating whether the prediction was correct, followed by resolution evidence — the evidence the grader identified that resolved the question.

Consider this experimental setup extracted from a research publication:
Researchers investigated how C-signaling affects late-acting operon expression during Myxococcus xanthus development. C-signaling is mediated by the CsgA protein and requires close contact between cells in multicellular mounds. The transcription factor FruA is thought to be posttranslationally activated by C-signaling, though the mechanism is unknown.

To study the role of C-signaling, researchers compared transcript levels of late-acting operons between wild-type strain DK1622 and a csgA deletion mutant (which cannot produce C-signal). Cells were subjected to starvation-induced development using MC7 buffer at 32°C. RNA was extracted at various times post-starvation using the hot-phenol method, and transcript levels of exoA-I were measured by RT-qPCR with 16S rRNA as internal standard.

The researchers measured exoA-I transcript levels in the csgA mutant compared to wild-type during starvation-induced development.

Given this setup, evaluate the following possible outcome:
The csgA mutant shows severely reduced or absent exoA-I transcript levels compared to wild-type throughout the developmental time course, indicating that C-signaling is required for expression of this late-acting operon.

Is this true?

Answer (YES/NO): YES